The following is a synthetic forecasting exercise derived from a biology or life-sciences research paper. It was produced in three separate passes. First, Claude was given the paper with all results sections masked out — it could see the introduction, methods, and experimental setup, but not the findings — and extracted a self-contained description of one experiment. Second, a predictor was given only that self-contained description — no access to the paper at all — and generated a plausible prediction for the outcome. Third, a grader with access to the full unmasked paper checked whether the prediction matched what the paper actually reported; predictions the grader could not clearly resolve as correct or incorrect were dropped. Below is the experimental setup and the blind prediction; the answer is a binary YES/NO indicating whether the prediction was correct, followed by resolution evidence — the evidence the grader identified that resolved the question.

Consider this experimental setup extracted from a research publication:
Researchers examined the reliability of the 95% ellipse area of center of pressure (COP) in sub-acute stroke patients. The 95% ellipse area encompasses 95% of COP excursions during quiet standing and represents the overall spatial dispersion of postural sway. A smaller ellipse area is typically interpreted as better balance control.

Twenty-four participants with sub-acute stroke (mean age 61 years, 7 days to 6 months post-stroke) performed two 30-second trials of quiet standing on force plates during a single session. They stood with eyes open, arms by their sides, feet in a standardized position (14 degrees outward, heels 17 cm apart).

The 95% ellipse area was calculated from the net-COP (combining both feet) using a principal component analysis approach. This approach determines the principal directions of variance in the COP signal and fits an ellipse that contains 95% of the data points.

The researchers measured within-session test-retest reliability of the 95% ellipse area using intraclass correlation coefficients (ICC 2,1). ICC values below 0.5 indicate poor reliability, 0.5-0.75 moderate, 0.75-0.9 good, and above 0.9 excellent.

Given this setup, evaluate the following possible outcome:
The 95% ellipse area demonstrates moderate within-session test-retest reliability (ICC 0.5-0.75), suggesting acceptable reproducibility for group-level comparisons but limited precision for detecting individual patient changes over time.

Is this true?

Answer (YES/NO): YES